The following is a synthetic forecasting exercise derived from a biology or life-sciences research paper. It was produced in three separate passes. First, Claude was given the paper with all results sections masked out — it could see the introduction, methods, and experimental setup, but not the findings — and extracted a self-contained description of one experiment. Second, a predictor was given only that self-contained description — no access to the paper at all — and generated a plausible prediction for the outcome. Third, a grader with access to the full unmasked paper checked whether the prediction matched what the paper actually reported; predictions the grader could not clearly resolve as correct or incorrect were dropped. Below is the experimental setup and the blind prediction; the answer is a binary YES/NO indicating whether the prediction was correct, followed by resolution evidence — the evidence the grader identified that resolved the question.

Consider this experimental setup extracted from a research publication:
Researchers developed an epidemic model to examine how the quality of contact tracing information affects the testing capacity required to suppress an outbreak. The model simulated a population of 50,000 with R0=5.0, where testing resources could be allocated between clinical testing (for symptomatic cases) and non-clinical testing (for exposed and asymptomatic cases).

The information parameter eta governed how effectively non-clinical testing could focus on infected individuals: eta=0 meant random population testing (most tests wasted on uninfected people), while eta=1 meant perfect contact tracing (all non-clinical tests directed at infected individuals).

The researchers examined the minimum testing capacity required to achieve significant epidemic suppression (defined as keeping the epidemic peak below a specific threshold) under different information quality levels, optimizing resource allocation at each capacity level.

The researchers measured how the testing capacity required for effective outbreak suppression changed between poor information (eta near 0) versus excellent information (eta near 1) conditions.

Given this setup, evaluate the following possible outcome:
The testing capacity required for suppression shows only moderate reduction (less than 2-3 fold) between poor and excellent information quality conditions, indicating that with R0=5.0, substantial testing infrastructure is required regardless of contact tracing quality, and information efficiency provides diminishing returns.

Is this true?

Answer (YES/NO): NO